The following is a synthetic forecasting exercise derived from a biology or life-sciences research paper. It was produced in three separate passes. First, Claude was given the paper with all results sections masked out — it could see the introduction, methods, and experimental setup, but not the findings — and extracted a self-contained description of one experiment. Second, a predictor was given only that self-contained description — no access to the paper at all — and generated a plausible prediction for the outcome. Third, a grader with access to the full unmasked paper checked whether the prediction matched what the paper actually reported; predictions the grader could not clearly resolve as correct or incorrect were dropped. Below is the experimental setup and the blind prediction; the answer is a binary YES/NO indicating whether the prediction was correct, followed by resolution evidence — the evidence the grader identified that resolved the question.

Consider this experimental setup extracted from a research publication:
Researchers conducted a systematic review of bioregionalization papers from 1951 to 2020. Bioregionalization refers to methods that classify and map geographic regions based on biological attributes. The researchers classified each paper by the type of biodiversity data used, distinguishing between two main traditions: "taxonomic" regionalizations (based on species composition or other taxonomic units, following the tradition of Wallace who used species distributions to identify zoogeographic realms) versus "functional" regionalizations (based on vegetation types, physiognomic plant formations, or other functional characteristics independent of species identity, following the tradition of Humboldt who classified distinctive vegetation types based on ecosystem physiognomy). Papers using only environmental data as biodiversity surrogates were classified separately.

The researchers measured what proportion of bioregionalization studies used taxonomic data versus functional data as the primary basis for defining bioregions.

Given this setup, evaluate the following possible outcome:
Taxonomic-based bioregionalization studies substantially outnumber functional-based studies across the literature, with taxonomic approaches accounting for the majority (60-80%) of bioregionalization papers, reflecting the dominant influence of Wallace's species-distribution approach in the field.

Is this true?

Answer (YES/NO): NO